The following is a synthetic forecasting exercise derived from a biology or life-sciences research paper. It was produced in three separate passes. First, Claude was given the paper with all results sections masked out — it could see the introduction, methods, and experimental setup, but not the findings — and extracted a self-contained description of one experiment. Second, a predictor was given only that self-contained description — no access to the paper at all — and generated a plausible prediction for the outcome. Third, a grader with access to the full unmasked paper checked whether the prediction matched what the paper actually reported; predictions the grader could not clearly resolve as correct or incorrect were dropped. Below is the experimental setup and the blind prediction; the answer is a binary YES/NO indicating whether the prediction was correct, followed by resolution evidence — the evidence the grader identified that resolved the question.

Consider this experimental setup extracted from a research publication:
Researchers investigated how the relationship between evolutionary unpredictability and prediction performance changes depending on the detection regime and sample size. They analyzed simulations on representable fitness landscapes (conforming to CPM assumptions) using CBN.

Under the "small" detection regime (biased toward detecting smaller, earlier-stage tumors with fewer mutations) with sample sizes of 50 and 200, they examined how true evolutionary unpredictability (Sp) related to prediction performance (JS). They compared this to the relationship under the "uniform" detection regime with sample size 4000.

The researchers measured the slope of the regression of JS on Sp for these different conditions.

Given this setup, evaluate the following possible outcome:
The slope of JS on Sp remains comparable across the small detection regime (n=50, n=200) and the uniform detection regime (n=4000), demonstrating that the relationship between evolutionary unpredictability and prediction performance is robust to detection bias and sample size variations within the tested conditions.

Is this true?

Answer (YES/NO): NO